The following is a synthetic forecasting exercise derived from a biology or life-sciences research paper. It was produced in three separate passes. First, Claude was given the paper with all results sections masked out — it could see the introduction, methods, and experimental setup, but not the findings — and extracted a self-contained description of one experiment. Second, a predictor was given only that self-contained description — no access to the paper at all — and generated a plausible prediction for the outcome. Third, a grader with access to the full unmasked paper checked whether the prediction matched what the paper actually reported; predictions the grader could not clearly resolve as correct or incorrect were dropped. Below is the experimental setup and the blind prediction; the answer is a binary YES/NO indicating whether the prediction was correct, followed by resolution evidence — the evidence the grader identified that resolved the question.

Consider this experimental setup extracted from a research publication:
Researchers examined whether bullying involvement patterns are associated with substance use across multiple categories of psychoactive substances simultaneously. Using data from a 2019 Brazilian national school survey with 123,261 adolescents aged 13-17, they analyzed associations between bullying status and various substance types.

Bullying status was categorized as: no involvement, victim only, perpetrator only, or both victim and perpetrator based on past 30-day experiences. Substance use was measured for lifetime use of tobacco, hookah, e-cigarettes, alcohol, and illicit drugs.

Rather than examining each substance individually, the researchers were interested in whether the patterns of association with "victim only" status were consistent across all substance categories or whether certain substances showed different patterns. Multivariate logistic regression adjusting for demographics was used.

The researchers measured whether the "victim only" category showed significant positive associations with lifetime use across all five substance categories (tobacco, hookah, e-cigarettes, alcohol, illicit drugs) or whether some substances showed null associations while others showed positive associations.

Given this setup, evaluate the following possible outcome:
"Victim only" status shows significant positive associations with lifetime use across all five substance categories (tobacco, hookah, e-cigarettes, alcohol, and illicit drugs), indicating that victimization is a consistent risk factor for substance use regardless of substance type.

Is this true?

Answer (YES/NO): YES